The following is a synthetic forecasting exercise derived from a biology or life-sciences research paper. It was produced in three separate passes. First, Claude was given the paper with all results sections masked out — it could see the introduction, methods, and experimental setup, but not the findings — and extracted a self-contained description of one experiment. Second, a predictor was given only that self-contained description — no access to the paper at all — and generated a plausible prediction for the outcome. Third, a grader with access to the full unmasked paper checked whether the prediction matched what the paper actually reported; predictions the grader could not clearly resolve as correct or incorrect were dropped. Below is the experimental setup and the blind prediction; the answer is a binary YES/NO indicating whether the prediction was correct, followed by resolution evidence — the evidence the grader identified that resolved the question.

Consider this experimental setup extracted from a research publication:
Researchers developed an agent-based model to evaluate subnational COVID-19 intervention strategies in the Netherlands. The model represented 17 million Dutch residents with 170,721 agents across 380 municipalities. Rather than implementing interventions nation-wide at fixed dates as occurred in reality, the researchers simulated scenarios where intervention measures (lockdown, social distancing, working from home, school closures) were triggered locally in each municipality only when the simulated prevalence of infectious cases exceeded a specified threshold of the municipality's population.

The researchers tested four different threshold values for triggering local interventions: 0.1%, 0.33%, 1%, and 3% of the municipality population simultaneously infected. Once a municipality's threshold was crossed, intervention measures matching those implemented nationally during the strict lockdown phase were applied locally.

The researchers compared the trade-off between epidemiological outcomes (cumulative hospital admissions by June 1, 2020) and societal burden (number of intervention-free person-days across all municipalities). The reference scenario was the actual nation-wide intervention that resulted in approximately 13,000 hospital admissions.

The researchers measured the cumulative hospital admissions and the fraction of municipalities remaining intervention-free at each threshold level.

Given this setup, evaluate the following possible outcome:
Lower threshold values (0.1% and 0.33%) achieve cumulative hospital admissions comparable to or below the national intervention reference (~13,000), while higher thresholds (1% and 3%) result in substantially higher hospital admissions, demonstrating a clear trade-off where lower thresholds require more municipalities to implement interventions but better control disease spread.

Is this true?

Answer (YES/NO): YES